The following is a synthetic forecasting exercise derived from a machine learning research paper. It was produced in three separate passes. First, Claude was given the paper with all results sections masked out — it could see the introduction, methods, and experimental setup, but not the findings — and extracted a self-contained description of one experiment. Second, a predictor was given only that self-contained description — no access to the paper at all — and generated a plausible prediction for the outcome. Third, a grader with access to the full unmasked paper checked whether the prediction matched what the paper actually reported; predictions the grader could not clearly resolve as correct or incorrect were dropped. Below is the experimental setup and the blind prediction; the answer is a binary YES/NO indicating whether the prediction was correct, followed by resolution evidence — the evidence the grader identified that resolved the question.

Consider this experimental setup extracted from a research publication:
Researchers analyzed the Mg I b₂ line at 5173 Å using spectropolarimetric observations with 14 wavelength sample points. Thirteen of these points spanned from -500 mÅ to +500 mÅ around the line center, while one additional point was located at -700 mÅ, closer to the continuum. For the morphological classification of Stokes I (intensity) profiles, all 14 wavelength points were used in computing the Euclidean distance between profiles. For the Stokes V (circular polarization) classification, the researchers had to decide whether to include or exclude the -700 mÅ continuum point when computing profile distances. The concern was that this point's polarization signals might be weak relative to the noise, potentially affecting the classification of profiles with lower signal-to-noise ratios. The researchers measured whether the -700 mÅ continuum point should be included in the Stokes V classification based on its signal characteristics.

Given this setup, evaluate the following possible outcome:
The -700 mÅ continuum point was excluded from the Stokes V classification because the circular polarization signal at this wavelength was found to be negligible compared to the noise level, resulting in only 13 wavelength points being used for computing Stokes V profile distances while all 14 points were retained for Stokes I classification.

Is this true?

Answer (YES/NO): YES